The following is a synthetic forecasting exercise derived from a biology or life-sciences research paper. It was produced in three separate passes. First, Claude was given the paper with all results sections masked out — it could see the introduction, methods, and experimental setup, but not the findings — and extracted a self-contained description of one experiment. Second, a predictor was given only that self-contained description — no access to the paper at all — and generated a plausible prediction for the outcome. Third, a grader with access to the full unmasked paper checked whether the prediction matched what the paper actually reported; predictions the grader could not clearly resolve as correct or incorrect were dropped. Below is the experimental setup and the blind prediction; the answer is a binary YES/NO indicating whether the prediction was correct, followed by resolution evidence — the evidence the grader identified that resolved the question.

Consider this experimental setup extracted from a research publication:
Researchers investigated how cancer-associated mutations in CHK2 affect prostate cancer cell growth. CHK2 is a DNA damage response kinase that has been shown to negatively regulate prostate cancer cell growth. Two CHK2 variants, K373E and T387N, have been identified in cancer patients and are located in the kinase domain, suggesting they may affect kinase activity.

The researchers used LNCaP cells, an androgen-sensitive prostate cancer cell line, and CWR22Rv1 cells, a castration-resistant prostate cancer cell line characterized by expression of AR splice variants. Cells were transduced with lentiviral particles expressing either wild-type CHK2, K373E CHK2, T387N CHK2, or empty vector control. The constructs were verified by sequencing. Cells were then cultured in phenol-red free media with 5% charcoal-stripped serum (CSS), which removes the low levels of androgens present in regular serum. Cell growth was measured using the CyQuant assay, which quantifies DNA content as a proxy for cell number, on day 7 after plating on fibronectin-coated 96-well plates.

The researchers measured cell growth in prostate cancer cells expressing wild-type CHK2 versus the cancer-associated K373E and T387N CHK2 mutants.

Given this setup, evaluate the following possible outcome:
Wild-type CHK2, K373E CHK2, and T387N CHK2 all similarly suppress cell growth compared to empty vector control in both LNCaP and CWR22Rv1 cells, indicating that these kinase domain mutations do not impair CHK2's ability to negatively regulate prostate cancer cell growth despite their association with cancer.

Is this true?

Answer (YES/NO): NO